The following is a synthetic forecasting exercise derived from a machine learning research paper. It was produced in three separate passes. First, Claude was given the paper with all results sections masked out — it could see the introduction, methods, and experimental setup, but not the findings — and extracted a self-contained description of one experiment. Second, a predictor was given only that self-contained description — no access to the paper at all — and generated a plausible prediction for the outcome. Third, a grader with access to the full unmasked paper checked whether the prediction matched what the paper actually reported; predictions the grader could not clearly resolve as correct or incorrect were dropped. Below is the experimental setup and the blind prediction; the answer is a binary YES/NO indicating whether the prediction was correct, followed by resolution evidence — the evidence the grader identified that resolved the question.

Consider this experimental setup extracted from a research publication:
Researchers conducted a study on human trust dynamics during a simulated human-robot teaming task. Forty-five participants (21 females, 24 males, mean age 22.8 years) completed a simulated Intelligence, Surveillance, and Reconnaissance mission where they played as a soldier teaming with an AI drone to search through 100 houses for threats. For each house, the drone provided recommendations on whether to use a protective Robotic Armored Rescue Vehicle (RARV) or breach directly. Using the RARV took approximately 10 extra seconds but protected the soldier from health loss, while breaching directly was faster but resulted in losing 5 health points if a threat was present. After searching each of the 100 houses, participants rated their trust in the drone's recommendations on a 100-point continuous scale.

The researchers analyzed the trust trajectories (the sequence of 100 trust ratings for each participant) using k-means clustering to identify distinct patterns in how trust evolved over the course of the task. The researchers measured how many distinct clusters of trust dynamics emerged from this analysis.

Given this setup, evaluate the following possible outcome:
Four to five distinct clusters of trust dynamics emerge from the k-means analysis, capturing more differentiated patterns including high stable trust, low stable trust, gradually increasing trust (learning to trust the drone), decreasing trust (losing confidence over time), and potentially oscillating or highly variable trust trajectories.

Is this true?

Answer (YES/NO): NO